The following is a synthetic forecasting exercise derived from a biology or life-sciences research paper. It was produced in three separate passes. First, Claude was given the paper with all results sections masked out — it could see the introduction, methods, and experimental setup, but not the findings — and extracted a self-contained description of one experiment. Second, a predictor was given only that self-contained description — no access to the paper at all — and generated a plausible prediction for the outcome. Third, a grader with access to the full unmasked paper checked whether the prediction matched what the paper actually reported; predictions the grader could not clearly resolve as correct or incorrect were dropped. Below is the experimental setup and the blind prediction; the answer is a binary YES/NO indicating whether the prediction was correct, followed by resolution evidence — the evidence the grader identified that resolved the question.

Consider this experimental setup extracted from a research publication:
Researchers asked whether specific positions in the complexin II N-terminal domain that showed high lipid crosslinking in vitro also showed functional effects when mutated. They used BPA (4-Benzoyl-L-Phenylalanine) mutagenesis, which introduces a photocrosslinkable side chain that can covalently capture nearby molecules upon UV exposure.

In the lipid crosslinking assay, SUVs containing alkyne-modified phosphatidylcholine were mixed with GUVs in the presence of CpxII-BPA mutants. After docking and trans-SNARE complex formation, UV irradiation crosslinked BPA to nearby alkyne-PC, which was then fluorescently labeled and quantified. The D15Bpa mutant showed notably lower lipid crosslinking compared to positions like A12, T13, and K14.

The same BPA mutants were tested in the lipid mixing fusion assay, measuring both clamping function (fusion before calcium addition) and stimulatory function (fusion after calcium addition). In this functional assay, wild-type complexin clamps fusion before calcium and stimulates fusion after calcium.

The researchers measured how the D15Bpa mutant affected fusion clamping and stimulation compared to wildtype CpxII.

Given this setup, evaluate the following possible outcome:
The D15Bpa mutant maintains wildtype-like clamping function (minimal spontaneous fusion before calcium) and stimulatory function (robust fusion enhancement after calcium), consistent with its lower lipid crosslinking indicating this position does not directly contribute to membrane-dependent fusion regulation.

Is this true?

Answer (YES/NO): NO